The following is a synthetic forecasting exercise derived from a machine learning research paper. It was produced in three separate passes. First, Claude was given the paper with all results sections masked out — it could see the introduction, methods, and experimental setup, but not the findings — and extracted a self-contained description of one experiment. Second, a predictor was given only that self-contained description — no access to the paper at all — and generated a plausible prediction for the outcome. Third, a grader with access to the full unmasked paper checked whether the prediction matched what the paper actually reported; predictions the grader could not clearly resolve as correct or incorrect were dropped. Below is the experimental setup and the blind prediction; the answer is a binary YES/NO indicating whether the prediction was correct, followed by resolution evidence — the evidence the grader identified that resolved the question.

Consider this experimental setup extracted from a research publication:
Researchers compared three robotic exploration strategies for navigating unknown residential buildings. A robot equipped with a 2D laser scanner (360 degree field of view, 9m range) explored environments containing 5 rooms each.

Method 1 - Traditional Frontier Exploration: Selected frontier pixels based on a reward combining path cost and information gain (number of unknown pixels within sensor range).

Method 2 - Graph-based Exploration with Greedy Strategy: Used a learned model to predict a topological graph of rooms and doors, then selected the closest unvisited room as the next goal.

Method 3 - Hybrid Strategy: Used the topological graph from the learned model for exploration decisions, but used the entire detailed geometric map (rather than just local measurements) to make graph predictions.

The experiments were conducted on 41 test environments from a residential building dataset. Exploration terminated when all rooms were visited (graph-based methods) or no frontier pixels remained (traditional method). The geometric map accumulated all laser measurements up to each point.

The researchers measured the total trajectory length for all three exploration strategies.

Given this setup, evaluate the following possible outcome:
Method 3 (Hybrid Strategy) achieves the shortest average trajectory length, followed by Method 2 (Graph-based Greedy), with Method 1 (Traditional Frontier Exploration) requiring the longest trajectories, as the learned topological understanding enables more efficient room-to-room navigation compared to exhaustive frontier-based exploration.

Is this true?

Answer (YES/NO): YES